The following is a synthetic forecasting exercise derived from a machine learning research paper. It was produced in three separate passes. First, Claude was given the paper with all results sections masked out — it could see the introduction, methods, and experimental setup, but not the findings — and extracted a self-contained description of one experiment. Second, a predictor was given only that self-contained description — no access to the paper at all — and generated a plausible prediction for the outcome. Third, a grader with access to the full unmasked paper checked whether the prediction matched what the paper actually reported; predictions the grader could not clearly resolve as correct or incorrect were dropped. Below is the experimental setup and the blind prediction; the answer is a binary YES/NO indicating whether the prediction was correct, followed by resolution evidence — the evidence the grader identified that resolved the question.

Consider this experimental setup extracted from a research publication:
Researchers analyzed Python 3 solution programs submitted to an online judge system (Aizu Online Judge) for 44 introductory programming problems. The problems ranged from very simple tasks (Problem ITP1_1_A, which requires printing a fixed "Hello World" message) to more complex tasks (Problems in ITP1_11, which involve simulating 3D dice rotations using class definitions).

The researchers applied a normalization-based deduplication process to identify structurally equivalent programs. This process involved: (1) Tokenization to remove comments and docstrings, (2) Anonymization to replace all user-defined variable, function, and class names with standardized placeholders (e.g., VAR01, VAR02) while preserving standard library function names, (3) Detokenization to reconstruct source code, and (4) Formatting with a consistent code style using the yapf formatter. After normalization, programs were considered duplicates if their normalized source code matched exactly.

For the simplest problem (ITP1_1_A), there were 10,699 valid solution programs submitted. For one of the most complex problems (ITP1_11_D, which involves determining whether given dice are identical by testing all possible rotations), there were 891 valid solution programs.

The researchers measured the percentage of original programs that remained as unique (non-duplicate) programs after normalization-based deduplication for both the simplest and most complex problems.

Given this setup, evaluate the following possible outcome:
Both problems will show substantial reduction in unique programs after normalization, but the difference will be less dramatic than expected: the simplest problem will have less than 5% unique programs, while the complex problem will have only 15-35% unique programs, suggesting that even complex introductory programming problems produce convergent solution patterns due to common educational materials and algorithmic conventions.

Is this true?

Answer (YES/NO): NO